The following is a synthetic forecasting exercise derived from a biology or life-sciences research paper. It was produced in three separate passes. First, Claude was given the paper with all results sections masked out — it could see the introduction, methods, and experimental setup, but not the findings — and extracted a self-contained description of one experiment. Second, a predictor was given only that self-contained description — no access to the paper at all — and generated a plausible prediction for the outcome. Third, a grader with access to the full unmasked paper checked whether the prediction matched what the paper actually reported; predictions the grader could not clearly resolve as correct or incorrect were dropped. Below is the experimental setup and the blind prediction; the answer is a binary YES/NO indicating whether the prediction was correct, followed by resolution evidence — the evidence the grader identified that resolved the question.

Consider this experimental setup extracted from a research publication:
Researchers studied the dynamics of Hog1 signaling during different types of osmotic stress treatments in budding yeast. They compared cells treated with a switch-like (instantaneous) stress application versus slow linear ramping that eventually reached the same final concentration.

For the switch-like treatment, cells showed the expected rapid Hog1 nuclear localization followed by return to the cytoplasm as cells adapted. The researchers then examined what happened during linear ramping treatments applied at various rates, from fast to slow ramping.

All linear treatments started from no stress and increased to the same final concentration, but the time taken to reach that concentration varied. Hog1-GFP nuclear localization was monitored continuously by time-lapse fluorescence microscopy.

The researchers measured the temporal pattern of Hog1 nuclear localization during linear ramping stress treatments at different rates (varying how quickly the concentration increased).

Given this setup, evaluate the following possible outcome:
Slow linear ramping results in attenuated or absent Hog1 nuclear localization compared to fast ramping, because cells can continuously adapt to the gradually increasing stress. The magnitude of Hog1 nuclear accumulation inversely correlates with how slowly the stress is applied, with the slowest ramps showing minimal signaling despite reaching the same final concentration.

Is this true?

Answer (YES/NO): NO